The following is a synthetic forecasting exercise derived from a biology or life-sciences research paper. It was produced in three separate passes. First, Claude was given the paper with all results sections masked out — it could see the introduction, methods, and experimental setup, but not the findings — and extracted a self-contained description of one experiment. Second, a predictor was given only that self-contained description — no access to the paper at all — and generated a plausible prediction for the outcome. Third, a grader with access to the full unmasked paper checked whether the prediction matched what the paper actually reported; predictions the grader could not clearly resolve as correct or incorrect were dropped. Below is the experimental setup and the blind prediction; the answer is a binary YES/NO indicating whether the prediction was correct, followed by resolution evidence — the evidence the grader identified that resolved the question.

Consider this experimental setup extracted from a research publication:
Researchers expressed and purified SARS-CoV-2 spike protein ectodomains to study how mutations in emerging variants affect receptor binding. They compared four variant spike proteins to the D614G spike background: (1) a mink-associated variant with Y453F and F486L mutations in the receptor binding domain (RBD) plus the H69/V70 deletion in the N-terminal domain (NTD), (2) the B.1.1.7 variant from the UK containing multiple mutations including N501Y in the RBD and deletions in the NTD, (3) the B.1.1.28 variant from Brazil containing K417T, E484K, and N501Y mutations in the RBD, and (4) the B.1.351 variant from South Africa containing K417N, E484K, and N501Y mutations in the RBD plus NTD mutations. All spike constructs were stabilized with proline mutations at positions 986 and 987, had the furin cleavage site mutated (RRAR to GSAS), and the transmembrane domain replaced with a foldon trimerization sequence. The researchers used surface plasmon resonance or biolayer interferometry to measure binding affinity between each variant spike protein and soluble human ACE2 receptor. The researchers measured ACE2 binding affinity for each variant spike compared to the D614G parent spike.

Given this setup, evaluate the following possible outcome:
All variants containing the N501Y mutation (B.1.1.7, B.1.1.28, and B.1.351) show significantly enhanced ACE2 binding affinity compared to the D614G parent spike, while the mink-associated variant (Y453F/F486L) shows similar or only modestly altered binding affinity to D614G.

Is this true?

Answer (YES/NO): NO